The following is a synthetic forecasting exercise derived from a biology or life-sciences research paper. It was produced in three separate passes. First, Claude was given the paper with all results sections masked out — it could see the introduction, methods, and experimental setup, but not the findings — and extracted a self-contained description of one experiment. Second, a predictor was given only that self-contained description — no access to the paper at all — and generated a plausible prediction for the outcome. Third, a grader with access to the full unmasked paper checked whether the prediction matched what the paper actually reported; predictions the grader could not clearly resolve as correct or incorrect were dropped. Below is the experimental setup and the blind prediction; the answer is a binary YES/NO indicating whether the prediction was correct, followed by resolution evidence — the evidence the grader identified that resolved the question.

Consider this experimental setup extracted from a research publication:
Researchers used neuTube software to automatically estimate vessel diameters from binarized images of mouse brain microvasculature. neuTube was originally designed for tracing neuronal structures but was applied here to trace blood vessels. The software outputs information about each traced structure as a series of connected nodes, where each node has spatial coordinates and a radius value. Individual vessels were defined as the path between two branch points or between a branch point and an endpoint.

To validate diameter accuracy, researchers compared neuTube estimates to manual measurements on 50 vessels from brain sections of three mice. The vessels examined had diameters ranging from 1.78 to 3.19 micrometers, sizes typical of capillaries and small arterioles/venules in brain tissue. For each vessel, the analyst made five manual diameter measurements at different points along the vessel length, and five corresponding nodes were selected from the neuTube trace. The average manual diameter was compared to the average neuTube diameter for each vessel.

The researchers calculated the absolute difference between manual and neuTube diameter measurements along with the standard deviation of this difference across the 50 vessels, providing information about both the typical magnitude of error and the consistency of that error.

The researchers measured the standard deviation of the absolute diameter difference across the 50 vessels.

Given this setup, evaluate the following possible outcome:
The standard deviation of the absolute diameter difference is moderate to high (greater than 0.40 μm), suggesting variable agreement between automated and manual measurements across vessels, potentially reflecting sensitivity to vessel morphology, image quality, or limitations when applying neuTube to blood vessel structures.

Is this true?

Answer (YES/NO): YES